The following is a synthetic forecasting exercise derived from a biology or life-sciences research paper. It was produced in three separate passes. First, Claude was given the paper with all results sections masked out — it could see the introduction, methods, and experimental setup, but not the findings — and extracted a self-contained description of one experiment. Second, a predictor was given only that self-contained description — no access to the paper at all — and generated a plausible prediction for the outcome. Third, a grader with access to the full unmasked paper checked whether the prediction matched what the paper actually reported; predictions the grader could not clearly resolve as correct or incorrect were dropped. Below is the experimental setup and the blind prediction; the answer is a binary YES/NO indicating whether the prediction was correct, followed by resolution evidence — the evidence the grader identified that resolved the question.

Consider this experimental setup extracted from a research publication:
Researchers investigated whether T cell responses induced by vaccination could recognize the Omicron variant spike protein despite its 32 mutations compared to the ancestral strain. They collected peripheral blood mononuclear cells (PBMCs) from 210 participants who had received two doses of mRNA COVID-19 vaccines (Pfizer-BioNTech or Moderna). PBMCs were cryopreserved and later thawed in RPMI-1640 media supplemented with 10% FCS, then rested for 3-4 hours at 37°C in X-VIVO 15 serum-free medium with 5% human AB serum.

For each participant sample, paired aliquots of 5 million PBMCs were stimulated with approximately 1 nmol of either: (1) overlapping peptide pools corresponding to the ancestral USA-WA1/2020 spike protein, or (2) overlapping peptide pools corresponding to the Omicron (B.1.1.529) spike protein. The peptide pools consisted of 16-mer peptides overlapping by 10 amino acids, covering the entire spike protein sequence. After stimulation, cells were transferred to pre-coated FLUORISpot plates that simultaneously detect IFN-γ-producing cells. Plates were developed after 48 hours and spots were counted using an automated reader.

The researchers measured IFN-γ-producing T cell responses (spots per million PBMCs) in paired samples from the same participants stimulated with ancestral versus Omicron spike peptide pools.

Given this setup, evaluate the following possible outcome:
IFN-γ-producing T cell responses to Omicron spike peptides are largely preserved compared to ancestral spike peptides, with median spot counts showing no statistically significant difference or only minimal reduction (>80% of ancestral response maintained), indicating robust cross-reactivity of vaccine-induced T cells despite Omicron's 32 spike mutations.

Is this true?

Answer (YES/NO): YES